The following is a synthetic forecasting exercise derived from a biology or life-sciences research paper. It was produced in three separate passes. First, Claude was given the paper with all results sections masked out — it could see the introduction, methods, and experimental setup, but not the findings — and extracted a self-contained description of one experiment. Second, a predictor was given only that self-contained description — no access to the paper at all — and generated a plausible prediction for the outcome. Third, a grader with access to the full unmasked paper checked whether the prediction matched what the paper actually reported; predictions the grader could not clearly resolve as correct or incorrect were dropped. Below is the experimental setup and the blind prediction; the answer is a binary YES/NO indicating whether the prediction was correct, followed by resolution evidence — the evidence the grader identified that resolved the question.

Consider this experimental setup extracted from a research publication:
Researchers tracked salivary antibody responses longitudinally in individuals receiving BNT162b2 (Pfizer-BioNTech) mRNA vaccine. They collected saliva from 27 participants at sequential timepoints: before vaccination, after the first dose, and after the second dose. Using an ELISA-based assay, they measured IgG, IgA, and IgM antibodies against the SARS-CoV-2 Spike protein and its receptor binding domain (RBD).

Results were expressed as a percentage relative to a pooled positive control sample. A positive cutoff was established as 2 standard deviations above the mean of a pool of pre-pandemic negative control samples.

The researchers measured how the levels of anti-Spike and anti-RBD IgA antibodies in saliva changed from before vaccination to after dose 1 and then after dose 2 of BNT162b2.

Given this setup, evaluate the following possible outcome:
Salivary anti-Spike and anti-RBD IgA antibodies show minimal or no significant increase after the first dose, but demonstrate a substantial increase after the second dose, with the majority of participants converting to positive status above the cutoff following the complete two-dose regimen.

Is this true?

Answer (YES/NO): NO